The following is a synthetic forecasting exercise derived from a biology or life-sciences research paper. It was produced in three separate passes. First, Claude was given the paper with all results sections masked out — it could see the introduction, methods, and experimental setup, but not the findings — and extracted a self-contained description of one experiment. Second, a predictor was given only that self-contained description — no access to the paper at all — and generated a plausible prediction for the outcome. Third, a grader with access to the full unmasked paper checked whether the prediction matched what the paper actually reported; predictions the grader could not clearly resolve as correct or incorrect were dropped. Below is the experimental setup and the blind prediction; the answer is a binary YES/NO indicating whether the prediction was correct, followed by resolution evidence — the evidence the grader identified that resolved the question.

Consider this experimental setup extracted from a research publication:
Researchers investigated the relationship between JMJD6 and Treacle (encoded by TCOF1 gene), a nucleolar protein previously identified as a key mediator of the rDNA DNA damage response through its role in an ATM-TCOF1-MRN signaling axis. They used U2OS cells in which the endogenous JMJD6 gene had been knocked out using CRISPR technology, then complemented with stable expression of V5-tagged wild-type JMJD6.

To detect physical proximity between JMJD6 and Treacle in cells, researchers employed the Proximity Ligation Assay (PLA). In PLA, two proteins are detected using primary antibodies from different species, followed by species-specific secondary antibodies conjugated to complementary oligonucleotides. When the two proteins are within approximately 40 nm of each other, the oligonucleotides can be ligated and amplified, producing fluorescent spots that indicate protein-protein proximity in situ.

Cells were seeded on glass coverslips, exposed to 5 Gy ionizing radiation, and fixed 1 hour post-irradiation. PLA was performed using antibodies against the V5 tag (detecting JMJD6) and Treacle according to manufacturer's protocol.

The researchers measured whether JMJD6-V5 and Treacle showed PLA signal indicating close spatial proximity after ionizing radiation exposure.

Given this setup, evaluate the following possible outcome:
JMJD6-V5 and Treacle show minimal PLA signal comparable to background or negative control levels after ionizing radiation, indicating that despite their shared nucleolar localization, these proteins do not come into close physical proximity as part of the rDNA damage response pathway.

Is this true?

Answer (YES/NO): NO